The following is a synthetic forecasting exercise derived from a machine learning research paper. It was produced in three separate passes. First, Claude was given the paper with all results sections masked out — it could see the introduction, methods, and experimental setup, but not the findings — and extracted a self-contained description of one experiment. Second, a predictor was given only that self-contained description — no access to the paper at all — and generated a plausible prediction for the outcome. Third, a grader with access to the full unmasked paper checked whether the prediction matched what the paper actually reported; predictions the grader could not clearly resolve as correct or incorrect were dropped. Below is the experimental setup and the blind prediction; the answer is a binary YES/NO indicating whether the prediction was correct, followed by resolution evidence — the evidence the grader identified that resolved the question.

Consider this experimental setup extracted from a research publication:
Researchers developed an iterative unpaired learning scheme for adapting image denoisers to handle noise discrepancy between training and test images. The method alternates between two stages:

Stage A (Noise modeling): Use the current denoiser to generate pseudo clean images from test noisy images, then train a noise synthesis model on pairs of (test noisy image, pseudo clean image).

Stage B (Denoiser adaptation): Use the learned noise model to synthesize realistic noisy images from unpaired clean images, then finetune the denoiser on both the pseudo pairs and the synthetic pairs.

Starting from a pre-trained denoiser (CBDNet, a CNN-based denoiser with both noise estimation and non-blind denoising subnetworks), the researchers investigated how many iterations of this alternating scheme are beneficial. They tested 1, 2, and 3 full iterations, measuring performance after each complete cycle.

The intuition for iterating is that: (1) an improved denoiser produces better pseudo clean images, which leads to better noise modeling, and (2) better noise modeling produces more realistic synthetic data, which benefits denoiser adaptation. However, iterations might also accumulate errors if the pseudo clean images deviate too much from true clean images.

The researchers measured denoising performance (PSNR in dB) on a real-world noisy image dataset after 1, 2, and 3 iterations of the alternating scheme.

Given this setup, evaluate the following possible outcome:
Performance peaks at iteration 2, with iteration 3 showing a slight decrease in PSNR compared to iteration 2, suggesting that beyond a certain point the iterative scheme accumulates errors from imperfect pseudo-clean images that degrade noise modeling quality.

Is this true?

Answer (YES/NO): NO